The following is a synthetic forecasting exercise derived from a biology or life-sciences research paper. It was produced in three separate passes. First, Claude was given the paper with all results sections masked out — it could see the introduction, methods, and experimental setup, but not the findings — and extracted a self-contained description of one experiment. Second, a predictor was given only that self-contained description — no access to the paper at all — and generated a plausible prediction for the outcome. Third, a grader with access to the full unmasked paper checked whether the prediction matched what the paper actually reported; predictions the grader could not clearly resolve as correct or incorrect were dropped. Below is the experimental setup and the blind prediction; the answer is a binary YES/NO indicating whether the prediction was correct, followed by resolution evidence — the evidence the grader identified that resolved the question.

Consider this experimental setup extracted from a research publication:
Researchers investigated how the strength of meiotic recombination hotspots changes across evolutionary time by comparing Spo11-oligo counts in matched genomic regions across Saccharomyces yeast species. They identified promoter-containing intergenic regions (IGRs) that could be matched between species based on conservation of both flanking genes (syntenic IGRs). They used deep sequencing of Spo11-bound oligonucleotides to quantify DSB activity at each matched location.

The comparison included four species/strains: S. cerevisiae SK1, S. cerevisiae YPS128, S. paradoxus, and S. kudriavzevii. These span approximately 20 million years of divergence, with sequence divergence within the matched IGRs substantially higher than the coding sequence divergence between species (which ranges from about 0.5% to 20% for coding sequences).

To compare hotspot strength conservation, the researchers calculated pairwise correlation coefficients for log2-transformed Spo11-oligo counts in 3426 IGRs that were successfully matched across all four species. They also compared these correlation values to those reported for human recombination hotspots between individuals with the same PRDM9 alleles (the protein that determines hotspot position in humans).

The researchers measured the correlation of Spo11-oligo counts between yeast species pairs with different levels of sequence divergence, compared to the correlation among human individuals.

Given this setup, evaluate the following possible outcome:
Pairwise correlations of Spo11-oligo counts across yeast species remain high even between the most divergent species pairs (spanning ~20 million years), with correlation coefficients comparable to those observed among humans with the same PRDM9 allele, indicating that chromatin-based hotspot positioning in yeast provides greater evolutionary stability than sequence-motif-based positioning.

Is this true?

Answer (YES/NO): NO